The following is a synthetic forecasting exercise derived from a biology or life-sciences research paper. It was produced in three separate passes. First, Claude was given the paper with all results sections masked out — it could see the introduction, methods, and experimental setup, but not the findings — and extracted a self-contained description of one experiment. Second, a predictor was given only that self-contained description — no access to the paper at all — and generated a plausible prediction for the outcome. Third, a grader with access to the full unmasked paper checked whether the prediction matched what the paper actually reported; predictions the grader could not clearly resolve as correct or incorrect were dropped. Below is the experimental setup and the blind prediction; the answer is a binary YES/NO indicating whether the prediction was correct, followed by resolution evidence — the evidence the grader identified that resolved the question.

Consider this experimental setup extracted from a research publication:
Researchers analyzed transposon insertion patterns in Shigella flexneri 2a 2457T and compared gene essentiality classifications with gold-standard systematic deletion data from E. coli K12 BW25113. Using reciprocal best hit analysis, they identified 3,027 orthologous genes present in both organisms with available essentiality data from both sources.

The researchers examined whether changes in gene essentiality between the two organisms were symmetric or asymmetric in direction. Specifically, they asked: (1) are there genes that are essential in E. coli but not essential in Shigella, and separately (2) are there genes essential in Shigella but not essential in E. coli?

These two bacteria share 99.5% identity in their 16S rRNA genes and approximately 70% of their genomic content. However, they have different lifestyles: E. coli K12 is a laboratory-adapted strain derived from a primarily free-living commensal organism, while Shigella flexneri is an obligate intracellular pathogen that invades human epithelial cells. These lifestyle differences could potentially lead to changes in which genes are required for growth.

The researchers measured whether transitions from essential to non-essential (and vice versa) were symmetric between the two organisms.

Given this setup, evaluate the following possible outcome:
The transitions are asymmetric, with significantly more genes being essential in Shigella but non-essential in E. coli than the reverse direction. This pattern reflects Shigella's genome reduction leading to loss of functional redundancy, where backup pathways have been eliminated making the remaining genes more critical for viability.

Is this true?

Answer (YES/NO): YES